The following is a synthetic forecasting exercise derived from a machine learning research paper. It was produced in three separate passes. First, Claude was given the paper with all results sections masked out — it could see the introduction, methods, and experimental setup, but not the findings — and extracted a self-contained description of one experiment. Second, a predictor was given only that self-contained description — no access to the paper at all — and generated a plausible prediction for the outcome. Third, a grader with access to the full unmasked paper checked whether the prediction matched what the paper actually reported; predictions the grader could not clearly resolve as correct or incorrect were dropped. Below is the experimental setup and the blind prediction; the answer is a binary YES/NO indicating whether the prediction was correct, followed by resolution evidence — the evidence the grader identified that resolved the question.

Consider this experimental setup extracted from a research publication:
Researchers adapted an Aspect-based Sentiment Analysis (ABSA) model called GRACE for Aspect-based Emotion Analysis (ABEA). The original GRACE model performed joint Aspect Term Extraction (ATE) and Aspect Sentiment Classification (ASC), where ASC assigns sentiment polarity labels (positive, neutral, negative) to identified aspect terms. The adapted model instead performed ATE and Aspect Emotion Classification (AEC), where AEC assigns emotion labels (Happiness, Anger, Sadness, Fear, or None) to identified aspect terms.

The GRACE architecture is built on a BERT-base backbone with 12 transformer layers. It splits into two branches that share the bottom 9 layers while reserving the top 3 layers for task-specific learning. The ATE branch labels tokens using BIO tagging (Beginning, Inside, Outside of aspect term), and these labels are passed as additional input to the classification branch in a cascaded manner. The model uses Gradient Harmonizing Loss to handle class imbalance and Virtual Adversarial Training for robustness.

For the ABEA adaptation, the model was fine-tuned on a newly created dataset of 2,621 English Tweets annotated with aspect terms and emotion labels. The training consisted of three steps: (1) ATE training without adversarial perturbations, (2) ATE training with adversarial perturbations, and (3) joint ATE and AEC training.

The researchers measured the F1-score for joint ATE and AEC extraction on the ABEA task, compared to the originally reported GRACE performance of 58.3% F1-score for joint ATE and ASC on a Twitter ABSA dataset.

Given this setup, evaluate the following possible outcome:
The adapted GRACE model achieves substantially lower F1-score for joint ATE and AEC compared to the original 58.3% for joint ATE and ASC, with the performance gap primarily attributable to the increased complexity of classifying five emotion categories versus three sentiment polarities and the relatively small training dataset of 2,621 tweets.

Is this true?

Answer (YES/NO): YES